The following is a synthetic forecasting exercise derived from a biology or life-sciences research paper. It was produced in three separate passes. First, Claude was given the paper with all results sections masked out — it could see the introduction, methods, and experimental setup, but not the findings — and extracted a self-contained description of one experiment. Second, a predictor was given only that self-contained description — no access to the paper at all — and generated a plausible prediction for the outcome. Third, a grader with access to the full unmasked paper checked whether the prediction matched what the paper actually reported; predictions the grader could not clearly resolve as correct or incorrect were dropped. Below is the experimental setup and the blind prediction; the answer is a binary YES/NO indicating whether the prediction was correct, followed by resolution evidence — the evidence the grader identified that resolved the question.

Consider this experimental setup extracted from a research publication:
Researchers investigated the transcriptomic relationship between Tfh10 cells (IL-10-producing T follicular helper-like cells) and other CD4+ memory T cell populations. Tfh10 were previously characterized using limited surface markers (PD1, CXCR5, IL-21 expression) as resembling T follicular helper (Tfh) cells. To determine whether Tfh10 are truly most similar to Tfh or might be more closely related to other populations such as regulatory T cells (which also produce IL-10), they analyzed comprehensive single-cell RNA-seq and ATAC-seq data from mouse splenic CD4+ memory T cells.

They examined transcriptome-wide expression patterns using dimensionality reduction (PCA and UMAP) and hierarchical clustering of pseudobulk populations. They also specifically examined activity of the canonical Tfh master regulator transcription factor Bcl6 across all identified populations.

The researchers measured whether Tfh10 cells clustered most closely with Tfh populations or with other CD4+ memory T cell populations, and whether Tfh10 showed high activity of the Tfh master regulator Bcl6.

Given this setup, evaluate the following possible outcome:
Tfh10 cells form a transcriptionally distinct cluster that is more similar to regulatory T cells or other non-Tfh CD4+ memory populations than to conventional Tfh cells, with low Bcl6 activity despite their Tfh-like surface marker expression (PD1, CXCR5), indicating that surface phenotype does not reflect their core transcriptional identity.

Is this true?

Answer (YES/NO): NO